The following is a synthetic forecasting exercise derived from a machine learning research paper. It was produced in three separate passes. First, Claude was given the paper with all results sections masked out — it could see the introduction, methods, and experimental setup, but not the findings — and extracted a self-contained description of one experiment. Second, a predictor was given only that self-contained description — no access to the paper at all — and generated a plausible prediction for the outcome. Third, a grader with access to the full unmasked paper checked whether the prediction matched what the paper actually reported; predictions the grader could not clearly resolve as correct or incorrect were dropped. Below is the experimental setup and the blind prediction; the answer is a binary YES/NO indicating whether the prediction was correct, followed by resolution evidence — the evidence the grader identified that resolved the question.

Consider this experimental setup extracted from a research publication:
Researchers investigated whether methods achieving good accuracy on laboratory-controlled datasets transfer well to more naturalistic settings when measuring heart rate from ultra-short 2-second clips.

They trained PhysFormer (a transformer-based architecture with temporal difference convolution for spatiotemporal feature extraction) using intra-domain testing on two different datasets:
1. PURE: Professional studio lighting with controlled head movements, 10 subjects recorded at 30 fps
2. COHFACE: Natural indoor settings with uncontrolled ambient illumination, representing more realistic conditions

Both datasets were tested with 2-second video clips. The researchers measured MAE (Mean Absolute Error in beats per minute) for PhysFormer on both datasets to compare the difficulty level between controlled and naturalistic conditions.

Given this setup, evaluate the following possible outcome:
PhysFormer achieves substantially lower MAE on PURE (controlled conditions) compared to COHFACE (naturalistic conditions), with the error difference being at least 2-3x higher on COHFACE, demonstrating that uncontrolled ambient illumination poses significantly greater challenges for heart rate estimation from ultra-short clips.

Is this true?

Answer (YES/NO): NO